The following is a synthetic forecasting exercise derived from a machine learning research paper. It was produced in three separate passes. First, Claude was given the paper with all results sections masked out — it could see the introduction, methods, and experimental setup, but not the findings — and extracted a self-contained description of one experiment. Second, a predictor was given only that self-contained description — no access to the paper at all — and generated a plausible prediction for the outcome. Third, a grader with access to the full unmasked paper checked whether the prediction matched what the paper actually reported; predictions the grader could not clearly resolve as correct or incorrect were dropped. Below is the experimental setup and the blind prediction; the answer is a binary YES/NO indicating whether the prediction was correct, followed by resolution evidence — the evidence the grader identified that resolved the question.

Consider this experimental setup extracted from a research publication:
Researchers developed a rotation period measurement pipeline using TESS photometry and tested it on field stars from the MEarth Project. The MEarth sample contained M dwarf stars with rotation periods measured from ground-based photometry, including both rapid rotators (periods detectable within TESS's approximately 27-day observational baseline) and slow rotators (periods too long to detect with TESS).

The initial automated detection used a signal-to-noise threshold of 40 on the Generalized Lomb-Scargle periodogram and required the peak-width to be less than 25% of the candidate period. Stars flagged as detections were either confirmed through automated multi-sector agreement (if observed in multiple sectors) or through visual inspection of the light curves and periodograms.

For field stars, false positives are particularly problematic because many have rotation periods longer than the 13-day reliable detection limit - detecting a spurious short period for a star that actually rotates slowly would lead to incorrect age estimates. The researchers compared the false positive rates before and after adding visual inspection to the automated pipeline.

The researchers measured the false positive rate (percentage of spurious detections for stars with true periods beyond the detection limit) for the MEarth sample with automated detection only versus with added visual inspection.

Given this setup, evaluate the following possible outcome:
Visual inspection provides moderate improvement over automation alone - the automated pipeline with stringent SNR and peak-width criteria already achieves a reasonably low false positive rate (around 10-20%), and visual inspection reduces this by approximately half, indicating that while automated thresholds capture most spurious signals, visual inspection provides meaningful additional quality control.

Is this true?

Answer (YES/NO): NO